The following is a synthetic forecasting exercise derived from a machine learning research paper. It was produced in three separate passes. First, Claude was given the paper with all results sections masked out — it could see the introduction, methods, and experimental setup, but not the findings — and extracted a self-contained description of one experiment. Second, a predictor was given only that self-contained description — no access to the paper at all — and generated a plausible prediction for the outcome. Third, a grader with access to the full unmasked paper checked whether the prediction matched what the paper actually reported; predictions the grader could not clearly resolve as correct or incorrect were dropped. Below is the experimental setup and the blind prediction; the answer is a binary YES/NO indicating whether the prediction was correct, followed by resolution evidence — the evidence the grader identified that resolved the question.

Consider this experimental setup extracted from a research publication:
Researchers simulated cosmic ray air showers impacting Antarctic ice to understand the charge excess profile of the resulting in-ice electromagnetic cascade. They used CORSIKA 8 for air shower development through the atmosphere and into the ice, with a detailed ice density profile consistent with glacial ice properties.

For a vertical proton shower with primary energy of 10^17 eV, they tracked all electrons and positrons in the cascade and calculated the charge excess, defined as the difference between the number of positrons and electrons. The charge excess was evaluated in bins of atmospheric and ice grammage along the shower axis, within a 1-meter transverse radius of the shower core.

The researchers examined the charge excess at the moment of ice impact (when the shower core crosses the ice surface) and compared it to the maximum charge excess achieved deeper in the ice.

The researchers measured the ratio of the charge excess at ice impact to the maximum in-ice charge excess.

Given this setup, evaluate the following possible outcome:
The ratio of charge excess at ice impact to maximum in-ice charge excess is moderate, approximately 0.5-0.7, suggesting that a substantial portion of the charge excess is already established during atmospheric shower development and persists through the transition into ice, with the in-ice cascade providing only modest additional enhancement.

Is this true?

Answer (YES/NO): NO